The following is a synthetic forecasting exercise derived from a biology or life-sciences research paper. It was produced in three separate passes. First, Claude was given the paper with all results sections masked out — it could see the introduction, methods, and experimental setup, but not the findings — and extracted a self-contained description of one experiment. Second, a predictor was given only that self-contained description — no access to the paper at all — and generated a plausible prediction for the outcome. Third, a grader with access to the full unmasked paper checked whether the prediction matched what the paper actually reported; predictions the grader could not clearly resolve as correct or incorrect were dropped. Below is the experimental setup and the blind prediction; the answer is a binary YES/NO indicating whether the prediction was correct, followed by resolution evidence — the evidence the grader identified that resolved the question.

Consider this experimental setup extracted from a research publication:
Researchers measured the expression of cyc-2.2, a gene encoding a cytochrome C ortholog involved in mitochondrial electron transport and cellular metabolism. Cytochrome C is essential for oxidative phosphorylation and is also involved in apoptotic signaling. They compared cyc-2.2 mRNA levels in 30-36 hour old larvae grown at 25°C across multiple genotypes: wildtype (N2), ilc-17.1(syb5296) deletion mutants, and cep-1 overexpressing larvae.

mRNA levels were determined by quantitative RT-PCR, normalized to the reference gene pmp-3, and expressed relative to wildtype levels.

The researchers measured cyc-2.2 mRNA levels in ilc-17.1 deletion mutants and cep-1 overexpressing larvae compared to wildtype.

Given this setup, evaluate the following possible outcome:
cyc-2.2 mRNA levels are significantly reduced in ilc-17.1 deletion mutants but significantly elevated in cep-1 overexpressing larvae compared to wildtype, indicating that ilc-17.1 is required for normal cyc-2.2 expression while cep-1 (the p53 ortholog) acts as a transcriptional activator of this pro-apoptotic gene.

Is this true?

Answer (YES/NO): NO